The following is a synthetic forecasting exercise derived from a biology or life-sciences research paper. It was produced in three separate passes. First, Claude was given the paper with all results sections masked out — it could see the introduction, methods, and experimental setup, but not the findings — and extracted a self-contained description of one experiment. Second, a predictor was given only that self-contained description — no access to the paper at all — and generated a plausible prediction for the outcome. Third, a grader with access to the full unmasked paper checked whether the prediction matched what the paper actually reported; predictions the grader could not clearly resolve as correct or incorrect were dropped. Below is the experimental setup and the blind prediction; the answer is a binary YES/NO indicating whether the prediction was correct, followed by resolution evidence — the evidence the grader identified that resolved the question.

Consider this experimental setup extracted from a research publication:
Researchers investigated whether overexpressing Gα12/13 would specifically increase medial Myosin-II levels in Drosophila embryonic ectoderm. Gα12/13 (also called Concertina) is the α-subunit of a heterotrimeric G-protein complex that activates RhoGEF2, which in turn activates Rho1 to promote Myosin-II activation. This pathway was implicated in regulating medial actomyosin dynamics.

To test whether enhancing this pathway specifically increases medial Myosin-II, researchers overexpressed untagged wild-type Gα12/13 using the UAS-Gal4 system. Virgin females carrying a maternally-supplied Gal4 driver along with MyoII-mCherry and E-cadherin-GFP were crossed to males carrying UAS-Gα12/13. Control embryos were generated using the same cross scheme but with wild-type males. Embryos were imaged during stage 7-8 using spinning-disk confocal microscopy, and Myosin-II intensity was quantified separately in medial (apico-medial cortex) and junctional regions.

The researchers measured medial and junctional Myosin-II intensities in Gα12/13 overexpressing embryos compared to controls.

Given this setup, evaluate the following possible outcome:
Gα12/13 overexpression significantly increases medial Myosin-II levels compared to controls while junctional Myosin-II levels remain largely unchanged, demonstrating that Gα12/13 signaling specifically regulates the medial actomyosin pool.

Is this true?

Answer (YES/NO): YES